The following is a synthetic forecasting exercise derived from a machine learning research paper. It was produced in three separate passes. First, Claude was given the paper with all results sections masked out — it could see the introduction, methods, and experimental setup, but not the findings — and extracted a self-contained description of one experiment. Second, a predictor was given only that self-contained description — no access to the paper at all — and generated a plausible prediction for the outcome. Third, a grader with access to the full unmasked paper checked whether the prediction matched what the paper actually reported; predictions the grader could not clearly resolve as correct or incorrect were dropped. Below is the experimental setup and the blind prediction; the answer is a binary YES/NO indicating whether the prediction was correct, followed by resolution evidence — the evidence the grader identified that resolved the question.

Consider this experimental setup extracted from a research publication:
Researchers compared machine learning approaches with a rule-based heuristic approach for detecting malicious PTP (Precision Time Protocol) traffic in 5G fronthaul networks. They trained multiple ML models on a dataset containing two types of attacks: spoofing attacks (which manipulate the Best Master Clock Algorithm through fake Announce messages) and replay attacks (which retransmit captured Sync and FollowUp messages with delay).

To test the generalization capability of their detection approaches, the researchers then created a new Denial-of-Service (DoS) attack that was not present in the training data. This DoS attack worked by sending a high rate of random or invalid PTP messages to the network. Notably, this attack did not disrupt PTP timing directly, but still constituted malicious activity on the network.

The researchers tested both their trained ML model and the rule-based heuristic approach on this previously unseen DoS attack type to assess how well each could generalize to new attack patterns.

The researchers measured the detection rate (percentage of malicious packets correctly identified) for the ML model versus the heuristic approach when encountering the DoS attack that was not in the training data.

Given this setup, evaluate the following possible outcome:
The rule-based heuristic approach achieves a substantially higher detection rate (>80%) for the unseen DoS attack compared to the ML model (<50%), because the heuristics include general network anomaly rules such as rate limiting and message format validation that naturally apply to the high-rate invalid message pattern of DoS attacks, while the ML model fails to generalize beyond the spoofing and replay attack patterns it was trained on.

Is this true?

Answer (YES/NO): NO